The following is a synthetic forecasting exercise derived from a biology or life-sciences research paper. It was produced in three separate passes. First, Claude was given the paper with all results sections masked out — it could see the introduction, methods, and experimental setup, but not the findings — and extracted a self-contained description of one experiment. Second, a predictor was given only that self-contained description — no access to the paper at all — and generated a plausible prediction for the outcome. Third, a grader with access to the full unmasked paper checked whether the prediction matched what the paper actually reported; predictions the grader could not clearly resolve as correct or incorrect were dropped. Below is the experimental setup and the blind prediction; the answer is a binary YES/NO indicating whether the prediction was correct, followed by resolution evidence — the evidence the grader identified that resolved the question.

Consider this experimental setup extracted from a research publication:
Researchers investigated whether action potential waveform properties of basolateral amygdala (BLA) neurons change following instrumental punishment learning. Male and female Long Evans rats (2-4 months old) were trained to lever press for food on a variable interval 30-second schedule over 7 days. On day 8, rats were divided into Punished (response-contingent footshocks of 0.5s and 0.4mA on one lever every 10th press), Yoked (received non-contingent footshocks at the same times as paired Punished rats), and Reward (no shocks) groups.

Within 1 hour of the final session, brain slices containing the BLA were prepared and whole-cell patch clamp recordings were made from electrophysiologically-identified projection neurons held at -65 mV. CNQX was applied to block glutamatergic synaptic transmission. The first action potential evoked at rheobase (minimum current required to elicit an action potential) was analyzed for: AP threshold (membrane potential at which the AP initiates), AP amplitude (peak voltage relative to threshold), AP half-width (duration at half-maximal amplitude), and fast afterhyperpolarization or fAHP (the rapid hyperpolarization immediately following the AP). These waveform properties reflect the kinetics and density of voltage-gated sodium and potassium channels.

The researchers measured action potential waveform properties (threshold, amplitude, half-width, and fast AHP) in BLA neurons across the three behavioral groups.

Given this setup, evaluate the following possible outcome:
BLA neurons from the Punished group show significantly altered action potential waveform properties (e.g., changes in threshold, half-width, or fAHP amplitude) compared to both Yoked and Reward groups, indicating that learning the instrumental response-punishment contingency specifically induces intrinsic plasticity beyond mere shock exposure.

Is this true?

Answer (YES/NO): NO